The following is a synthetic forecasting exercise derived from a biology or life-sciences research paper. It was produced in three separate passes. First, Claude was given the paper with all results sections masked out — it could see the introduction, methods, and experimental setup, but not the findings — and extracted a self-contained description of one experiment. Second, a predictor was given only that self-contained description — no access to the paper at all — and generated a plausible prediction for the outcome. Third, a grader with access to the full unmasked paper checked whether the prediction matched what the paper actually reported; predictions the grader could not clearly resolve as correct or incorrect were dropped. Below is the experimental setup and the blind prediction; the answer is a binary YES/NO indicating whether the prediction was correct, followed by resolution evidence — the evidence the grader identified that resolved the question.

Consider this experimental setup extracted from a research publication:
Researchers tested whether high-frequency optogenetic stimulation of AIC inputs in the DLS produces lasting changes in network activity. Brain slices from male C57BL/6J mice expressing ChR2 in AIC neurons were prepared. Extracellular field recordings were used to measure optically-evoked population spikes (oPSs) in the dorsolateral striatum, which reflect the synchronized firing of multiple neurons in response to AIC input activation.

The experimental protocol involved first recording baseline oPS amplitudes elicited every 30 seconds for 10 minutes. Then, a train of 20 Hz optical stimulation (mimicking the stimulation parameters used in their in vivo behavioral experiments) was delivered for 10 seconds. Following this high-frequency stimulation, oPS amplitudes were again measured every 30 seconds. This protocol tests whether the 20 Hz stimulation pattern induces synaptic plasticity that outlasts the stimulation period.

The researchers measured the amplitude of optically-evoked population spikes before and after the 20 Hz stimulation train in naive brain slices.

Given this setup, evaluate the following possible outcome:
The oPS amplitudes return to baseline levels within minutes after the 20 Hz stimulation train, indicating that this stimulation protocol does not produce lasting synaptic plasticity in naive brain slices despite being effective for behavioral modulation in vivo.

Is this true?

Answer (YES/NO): NO